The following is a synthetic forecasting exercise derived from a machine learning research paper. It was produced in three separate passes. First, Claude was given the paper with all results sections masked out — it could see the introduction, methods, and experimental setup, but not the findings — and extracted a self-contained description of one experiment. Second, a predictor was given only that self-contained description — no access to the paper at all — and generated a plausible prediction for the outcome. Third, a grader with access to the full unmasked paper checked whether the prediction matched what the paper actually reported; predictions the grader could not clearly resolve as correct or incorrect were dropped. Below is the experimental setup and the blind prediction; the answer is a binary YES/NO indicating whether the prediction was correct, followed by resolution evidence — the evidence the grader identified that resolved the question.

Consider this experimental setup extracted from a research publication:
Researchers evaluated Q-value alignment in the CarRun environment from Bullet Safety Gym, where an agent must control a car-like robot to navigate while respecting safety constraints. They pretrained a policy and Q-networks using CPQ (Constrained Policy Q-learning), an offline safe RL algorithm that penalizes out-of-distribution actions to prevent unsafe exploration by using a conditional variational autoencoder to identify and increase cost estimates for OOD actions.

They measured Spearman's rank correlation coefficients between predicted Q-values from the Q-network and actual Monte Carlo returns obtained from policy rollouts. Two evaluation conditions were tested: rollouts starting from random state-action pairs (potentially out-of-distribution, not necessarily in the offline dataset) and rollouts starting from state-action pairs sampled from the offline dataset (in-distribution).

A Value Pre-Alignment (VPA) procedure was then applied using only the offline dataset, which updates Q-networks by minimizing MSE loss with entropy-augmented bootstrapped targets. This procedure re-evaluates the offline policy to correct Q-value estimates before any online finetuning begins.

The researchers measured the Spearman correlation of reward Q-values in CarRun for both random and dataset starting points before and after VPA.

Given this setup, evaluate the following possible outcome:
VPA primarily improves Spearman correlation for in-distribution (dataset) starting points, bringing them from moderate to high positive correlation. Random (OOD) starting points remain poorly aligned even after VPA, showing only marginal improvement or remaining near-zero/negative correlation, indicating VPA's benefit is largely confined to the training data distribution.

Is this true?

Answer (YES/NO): NO